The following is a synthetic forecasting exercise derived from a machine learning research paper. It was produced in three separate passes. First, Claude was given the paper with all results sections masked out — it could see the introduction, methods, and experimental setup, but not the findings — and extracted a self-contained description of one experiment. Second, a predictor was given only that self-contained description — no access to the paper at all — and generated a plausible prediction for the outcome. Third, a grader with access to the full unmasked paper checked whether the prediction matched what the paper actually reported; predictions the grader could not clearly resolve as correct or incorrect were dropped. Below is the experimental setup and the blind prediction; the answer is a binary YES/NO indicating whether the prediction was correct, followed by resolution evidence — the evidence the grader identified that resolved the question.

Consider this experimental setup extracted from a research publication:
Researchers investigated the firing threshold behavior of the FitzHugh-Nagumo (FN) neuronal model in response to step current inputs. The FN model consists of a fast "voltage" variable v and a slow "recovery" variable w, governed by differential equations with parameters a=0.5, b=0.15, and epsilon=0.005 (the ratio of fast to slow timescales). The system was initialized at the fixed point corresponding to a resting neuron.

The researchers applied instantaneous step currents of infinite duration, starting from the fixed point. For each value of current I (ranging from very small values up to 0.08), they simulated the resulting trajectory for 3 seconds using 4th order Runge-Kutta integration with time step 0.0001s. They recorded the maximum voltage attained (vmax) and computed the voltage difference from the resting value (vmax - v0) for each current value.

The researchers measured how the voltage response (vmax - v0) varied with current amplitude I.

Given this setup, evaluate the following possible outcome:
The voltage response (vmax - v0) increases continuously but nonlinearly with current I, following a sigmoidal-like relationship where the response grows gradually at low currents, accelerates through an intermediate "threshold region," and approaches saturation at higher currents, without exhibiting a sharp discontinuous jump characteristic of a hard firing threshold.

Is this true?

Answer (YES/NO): NO